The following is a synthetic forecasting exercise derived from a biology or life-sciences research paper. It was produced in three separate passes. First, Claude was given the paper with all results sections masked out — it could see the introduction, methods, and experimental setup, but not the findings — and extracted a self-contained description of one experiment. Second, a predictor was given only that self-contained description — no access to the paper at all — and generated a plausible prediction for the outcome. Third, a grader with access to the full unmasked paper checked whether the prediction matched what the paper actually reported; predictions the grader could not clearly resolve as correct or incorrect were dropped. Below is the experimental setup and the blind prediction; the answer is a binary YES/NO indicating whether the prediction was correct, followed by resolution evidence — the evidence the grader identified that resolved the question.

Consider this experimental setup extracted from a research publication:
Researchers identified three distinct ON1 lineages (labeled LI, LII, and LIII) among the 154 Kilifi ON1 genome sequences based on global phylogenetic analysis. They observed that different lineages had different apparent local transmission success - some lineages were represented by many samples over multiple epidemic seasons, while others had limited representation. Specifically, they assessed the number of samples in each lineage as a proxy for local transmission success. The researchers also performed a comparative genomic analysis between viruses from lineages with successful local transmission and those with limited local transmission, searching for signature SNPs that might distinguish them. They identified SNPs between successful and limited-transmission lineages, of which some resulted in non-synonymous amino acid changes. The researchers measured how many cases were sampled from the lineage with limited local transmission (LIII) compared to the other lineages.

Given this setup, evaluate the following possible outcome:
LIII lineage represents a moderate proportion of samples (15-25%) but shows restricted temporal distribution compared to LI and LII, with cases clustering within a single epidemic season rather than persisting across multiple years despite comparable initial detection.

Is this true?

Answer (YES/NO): NO